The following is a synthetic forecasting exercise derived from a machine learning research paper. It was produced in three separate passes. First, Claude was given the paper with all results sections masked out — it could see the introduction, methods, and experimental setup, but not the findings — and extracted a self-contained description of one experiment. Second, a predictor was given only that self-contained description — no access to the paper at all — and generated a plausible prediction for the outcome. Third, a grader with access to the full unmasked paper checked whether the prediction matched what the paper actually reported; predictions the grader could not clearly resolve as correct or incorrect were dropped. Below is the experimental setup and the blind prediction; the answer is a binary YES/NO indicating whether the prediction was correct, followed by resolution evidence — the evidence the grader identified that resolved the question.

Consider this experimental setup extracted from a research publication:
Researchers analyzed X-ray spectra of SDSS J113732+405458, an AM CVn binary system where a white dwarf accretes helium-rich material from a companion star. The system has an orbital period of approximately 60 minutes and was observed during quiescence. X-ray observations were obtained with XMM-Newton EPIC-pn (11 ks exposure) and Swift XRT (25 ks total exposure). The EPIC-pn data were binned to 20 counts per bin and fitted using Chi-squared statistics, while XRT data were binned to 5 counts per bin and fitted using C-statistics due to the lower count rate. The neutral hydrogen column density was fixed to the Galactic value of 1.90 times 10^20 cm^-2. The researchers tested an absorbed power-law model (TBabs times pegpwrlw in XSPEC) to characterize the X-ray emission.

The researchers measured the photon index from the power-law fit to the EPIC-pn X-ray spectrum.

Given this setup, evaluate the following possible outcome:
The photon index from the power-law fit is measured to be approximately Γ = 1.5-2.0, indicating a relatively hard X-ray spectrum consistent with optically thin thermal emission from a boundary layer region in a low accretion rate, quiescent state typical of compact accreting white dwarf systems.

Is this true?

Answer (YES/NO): NO